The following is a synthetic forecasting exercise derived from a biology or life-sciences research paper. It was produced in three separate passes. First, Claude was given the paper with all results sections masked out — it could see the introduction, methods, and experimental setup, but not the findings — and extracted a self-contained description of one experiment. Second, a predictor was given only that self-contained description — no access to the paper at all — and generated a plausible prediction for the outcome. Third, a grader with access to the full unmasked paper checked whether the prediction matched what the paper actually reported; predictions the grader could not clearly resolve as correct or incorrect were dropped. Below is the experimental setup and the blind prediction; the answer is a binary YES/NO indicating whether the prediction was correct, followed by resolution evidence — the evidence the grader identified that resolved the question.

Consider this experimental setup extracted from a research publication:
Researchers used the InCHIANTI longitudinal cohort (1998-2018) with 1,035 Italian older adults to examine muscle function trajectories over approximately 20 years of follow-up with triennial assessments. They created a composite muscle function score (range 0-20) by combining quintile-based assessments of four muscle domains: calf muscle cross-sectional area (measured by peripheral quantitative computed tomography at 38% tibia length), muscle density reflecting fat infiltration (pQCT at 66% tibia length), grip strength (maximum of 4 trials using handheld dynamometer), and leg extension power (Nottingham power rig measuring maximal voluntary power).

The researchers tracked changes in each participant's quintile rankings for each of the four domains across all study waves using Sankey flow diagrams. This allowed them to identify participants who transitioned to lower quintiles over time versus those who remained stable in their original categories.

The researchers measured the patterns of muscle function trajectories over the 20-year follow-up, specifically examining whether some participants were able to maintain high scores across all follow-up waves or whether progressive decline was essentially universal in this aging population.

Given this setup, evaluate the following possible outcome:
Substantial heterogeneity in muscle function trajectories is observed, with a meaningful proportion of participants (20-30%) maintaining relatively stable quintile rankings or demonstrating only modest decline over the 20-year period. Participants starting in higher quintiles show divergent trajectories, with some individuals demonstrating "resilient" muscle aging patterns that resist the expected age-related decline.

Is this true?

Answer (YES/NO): NO